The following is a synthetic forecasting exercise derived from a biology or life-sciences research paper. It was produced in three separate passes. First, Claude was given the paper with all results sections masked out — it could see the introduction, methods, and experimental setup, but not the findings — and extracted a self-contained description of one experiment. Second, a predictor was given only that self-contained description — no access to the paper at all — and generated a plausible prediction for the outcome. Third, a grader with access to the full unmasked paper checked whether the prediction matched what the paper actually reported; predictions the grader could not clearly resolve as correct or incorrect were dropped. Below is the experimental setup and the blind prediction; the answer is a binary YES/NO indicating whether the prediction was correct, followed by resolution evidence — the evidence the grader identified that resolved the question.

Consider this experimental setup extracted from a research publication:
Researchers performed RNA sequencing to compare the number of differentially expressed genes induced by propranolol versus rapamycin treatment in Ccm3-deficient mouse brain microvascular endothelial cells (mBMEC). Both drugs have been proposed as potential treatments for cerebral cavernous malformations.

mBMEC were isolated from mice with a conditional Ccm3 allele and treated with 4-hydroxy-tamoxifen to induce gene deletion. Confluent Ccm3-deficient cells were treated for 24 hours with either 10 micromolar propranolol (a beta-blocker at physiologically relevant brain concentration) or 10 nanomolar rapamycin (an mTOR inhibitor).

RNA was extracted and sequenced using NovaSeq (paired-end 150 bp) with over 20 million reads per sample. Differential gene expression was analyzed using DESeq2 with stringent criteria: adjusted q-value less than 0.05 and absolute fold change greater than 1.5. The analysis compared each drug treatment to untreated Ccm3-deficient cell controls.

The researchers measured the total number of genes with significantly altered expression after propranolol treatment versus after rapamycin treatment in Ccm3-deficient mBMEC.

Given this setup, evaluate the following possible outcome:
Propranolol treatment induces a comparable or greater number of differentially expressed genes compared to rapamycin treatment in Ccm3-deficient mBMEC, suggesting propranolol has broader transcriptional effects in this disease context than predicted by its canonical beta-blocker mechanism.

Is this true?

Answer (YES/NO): NO